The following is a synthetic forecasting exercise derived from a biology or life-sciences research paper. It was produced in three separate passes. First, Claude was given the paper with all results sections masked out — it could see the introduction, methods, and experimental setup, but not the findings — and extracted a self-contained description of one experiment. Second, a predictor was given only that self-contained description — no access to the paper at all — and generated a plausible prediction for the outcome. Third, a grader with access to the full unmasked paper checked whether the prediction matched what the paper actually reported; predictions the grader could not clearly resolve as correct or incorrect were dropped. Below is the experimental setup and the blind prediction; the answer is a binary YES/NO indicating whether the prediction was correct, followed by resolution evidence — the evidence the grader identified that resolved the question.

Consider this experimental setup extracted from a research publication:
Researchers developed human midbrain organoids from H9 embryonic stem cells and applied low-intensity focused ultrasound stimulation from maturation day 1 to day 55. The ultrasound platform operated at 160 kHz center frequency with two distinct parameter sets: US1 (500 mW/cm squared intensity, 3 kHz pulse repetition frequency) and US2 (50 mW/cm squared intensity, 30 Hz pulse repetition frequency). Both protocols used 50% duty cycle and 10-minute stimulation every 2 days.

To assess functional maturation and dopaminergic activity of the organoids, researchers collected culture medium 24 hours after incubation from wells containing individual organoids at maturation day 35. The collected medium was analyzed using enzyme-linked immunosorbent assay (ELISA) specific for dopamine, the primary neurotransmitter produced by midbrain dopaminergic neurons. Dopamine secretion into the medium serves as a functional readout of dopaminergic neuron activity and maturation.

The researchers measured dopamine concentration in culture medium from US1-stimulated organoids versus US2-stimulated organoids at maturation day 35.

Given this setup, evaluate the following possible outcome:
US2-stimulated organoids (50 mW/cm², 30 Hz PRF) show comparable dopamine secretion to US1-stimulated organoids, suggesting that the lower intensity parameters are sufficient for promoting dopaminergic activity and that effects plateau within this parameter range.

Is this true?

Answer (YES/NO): NO